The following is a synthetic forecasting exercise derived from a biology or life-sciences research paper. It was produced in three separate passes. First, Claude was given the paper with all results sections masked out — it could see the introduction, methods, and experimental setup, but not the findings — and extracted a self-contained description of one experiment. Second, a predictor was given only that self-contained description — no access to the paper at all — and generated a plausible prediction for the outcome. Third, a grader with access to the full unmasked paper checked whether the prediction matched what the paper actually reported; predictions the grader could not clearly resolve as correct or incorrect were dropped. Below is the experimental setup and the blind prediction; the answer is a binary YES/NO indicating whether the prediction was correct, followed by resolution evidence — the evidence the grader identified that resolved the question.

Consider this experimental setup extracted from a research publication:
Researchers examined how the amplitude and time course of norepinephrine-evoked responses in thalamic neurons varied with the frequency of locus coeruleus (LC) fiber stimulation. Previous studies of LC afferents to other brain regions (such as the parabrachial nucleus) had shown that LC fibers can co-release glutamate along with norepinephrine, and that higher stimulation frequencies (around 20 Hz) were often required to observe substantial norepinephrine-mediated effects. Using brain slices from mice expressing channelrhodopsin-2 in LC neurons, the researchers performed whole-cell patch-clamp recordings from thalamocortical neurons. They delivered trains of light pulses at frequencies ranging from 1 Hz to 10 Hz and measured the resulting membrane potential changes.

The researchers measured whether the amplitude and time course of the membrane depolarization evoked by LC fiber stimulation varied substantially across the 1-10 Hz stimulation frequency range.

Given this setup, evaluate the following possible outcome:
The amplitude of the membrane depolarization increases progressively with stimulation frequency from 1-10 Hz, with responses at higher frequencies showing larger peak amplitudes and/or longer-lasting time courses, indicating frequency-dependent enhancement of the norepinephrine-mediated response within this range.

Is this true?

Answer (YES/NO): NO